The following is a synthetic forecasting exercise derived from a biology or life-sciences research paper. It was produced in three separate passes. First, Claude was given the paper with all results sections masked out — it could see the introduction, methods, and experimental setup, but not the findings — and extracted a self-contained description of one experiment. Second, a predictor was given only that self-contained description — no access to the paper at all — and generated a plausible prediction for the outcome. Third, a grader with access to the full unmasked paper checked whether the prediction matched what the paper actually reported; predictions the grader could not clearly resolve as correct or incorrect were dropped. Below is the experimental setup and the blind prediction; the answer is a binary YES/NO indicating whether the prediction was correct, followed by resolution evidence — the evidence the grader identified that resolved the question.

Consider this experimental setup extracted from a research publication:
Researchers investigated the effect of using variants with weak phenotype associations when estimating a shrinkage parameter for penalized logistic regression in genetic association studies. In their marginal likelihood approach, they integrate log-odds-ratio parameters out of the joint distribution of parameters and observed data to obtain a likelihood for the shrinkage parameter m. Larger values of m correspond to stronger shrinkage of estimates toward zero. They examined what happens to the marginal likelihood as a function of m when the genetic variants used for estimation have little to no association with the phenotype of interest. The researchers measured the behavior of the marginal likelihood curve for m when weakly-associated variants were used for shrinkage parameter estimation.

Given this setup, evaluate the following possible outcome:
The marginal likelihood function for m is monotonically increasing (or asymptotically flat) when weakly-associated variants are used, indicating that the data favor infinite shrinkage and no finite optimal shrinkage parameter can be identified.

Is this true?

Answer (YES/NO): YES